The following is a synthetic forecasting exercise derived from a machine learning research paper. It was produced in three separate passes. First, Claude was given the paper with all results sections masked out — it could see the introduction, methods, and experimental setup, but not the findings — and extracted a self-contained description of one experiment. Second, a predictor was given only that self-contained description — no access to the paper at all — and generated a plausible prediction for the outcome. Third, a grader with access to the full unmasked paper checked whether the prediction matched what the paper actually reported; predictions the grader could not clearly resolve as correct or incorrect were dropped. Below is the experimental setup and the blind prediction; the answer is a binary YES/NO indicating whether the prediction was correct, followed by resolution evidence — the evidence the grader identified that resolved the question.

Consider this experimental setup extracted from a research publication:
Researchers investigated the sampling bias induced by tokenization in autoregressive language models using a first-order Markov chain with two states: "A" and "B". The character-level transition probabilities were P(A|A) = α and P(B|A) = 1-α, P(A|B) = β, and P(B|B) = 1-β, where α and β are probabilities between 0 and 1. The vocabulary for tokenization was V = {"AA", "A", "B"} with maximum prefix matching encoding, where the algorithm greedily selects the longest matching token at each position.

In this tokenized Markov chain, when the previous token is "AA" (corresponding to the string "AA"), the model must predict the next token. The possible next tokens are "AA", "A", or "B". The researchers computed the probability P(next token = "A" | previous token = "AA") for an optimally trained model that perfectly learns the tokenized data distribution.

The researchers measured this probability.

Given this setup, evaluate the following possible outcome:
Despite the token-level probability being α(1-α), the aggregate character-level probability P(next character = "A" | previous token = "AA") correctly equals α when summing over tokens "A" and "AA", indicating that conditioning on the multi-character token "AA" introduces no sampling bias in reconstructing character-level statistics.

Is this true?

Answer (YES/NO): YES